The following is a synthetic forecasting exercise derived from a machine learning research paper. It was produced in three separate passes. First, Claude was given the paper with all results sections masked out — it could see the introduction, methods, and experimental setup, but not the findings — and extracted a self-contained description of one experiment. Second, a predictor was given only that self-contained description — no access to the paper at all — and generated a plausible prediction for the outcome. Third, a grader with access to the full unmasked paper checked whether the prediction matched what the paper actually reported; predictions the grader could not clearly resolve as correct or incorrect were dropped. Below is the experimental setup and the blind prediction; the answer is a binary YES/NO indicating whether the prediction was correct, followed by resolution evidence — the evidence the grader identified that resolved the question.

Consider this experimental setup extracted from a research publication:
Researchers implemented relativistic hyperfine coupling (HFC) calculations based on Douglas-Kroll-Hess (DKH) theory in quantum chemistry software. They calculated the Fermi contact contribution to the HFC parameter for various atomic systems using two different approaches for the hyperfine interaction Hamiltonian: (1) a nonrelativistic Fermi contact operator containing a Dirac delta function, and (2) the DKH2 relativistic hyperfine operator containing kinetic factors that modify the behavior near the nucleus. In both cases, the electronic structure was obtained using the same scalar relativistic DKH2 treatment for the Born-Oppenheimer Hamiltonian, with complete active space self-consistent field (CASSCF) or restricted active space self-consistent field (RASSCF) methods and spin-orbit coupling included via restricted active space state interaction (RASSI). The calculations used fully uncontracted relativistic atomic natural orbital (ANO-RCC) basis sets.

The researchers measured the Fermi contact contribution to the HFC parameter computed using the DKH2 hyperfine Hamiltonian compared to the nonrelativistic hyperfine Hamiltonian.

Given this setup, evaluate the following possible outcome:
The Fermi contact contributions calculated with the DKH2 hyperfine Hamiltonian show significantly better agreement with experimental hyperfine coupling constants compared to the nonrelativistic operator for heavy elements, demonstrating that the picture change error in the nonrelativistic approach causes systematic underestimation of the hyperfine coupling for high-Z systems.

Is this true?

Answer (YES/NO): NO